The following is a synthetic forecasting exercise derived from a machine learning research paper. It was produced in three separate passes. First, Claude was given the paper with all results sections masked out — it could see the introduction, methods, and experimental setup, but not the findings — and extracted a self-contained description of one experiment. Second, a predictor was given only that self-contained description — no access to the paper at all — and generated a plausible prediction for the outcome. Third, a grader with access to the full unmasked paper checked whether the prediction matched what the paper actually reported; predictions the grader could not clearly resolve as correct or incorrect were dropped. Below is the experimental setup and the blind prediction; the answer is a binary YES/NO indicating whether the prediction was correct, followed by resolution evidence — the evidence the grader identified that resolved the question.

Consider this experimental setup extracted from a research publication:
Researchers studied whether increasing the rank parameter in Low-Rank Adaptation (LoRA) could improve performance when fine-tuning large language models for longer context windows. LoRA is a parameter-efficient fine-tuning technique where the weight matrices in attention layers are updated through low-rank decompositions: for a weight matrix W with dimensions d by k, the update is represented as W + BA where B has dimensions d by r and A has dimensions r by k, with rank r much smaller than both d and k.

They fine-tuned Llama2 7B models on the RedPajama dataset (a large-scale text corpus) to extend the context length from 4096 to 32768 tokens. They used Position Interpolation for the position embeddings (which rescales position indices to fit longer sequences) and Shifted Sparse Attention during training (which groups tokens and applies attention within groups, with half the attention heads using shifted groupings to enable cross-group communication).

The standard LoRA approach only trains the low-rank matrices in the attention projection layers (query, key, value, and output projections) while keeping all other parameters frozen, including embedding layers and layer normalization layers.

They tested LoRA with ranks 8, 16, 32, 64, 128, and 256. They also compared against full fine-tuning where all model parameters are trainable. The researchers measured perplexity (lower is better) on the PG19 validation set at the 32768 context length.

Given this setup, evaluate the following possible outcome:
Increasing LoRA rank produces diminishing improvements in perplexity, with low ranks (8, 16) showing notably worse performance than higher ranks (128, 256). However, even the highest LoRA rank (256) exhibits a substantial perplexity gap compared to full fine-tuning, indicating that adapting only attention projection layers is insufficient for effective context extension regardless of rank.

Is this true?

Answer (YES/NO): NO